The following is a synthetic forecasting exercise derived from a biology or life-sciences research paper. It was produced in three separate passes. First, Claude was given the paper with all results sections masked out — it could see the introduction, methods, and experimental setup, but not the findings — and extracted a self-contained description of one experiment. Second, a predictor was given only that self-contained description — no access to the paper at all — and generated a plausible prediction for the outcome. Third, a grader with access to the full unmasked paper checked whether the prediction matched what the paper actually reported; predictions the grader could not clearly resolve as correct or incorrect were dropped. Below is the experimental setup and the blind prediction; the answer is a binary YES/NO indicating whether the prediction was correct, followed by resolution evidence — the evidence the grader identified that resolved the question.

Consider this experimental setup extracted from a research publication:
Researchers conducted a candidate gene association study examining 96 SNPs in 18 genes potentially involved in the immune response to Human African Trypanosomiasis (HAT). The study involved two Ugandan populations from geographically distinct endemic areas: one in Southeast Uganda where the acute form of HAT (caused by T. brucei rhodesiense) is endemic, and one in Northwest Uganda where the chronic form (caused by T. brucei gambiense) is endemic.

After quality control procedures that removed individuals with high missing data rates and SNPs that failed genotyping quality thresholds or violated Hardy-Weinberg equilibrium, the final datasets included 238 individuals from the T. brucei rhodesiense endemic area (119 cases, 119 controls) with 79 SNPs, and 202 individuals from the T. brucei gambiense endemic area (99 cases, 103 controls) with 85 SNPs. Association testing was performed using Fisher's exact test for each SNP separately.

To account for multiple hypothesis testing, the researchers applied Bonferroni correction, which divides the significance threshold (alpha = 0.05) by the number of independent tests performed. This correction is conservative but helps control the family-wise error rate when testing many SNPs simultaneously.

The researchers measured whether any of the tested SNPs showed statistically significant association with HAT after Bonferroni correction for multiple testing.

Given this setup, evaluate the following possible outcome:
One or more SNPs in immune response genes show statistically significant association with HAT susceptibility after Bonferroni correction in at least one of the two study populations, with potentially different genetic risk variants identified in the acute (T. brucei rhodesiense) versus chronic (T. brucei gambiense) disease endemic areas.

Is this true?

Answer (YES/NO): NO